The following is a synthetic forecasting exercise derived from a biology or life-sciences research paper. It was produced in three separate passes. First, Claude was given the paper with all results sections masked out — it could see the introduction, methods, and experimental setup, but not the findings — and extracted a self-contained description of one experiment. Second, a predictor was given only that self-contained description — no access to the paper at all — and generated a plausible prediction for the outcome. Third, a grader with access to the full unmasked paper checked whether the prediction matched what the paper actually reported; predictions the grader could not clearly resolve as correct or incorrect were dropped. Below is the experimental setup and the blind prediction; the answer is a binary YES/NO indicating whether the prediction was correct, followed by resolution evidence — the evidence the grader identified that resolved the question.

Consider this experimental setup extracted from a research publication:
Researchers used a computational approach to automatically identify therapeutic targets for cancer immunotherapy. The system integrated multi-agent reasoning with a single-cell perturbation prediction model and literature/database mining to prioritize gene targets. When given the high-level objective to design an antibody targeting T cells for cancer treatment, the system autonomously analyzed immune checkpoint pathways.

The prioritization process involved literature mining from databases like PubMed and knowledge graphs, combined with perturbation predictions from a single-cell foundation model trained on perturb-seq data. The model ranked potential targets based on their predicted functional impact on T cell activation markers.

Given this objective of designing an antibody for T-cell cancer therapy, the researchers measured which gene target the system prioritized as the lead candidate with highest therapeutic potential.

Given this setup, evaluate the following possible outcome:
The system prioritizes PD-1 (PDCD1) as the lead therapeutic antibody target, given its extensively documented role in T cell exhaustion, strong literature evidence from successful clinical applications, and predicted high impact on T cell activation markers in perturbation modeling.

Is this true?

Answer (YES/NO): YES